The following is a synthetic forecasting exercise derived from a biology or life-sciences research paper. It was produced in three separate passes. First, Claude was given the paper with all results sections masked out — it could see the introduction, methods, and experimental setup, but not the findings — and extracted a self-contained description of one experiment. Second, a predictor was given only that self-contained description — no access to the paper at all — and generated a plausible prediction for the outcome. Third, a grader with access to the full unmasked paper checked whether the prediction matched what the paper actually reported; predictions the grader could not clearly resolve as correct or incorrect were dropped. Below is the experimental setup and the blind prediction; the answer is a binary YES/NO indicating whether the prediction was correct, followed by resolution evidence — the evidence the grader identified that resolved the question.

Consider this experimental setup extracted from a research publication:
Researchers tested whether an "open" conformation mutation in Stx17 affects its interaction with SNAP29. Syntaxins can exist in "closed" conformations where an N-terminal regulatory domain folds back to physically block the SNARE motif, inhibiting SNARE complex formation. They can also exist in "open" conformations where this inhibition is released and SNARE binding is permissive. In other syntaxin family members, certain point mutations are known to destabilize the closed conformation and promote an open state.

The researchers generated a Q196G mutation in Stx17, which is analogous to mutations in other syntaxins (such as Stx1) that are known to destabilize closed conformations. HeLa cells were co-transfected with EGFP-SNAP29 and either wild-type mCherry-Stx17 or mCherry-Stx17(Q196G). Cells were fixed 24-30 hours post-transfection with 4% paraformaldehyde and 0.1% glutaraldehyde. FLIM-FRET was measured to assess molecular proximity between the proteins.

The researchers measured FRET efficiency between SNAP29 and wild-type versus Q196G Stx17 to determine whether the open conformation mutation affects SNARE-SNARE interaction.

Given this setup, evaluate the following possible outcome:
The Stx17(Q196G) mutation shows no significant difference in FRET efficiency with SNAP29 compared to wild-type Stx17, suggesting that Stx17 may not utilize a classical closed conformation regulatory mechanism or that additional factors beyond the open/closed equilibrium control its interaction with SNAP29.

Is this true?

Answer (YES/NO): NO